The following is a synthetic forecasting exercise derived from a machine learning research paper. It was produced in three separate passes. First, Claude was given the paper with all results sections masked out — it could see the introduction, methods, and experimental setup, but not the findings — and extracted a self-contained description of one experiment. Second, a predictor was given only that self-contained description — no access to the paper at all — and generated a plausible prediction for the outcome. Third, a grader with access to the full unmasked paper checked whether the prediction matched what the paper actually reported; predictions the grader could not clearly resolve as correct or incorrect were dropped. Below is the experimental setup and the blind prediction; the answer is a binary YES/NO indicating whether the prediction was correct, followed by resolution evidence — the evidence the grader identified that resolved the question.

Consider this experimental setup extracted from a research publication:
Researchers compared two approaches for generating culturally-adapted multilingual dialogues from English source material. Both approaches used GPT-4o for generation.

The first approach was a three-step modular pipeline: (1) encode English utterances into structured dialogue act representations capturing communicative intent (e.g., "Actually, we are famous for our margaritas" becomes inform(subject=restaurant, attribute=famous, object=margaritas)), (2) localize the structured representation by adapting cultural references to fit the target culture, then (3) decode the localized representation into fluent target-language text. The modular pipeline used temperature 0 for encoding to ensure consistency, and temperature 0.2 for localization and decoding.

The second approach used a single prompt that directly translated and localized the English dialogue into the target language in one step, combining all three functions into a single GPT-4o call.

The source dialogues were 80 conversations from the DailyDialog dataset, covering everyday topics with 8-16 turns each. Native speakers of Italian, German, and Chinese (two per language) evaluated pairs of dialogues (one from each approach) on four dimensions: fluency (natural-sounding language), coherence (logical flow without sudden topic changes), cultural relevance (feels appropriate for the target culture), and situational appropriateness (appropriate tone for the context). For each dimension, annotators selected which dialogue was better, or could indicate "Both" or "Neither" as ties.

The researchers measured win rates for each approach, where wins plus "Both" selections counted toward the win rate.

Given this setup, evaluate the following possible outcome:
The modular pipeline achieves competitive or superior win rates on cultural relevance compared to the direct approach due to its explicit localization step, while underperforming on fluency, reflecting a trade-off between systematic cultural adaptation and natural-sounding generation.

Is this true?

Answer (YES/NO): NO